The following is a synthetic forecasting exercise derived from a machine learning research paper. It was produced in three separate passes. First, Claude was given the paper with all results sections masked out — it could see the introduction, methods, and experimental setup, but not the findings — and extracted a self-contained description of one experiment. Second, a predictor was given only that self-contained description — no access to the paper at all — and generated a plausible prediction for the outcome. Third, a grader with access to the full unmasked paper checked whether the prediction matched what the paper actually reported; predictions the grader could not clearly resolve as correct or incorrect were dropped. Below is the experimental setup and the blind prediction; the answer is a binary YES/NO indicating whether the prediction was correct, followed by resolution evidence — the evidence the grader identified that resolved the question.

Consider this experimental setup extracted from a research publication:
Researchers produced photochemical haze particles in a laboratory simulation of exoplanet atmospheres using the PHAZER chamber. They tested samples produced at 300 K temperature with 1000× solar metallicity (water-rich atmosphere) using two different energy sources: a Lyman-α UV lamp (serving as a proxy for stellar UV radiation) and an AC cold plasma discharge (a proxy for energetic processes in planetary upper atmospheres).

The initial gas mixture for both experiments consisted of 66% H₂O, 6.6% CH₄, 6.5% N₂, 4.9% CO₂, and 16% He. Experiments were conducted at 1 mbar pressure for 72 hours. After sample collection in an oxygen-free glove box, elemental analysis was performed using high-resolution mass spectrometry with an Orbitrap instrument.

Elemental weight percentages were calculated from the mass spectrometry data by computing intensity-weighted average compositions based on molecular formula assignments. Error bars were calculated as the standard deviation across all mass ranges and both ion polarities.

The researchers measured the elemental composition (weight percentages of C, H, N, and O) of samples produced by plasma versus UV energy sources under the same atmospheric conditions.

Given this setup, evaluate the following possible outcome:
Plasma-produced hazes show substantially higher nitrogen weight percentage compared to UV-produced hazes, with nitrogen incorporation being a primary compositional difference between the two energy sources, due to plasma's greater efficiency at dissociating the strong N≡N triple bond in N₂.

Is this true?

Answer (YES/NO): NO